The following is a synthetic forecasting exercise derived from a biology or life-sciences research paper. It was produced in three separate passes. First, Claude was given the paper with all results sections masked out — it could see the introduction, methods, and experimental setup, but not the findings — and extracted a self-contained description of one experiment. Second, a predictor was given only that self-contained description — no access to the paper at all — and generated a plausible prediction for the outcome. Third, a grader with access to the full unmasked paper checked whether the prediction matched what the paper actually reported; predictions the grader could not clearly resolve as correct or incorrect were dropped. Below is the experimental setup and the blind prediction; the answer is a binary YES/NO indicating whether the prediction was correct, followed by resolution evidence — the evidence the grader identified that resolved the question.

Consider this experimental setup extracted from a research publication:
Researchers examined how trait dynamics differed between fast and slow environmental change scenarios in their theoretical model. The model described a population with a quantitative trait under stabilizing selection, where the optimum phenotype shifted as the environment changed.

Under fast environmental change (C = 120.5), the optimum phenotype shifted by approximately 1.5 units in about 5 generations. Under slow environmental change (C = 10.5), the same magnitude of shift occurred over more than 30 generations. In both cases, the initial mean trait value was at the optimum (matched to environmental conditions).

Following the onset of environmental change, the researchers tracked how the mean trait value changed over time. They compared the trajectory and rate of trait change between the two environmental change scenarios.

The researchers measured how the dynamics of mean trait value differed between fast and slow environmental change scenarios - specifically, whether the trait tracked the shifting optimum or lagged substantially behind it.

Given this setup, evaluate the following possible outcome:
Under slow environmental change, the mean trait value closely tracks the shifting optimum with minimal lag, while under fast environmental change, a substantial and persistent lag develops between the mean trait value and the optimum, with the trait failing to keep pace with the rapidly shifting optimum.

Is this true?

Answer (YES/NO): YES